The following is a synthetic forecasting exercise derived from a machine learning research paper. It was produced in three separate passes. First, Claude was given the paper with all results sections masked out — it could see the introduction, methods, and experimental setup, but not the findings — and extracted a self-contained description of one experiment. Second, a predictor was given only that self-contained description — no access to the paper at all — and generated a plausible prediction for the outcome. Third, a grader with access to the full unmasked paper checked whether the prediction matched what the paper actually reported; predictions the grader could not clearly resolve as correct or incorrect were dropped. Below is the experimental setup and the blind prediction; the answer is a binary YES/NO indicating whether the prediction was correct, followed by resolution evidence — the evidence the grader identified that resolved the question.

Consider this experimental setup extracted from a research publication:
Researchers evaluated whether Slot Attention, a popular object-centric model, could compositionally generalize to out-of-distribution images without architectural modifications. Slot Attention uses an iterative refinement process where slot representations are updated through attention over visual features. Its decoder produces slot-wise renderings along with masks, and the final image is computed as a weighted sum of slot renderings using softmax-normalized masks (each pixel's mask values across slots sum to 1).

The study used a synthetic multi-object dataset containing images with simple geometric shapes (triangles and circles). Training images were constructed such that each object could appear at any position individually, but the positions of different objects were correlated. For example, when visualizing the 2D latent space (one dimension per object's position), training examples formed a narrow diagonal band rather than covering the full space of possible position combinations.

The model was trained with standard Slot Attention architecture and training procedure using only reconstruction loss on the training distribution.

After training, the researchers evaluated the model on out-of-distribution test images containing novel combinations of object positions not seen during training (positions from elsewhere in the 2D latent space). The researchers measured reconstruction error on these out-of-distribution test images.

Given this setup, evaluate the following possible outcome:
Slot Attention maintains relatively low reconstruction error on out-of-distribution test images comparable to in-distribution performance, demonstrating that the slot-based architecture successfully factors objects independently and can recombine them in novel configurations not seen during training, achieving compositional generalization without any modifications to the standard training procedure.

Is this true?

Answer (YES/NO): NO